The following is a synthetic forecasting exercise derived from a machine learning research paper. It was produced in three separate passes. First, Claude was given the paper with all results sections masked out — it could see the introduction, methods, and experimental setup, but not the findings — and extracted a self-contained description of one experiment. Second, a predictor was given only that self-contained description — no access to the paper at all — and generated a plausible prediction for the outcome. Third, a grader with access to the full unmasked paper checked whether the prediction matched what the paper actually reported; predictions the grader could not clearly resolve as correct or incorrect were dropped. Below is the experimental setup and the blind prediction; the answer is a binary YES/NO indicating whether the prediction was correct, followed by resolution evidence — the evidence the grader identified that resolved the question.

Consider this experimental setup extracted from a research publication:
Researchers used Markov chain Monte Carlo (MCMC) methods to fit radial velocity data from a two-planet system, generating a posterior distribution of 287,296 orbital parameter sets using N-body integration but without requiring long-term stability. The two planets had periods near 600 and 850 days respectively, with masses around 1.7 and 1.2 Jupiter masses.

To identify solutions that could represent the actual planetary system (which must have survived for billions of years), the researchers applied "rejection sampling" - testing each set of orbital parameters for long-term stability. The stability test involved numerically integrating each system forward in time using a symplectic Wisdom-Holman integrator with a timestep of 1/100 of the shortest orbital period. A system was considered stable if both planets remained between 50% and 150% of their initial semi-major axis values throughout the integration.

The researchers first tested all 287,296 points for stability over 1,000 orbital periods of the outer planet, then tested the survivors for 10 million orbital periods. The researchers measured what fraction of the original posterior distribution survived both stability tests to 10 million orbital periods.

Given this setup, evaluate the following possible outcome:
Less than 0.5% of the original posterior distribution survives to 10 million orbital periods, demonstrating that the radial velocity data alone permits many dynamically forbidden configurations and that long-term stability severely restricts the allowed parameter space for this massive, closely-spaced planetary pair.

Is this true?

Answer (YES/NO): YES